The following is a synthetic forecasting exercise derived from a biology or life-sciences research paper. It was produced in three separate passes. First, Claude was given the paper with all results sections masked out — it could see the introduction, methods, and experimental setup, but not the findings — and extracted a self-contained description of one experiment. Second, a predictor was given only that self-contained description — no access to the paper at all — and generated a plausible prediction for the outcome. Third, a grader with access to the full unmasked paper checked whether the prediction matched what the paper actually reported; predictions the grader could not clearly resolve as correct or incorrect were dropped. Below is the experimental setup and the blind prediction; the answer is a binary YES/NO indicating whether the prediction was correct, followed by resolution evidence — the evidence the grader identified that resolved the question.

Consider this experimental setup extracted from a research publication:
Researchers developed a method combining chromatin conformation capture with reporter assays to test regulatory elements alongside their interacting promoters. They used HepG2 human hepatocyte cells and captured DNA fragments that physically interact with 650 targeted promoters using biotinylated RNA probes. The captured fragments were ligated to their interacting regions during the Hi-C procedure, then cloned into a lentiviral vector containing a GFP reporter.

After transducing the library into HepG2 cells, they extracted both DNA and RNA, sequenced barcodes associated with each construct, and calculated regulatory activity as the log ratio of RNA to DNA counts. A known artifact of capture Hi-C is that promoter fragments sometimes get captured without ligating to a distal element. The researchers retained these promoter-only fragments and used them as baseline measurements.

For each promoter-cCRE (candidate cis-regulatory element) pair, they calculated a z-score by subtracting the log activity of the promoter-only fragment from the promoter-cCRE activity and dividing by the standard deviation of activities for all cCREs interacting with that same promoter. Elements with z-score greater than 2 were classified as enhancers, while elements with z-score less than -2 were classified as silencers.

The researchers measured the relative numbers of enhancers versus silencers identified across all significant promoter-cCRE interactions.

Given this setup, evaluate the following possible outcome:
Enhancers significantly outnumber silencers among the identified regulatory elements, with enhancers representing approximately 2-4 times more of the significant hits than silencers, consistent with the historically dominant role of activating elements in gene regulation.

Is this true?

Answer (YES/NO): NO